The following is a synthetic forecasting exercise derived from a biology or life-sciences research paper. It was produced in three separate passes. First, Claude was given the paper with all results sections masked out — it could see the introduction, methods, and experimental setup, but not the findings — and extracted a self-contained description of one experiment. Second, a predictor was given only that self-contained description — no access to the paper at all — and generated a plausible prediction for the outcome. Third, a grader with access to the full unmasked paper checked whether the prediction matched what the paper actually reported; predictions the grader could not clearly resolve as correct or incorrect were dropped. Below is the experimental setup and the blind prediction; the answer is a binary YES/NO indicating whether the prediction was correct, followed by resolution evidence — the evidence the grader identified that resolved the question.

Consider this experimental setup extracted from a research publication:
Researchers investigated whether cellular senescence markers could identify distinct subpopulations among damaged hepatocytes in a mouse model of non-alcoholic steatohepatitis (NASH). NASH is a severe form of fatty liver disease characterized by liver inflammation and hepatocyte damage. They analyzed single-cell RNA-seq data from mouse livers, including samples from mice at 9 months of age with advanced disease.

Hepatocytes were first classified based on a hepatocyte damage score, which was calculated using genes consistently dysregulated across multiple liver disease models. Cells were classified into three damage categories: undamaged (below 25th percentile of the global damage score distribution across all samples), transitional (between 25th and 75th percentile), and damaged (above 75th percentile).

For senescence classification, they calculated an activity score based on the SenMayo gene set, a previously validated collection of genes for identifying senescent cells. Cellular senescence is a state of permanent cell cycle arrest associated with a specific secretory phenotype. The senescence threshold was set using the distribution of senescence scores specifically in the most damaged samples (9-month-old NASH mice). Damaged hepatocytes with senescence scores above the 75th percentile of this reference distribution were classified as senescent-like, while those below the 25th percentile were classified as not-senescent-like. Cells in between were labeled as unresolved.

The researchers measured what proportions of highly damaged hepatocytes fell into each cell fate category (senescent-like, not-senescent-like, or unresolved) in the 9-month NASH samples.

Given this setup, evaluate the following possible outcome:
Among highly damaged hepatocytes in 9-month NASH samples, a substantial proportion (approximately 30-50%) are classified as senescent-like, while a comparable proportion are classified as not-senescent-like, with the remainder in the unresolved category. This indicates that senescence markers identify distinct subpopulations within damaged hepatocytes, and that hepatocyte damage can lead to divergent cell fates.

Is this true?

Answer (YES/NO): NO